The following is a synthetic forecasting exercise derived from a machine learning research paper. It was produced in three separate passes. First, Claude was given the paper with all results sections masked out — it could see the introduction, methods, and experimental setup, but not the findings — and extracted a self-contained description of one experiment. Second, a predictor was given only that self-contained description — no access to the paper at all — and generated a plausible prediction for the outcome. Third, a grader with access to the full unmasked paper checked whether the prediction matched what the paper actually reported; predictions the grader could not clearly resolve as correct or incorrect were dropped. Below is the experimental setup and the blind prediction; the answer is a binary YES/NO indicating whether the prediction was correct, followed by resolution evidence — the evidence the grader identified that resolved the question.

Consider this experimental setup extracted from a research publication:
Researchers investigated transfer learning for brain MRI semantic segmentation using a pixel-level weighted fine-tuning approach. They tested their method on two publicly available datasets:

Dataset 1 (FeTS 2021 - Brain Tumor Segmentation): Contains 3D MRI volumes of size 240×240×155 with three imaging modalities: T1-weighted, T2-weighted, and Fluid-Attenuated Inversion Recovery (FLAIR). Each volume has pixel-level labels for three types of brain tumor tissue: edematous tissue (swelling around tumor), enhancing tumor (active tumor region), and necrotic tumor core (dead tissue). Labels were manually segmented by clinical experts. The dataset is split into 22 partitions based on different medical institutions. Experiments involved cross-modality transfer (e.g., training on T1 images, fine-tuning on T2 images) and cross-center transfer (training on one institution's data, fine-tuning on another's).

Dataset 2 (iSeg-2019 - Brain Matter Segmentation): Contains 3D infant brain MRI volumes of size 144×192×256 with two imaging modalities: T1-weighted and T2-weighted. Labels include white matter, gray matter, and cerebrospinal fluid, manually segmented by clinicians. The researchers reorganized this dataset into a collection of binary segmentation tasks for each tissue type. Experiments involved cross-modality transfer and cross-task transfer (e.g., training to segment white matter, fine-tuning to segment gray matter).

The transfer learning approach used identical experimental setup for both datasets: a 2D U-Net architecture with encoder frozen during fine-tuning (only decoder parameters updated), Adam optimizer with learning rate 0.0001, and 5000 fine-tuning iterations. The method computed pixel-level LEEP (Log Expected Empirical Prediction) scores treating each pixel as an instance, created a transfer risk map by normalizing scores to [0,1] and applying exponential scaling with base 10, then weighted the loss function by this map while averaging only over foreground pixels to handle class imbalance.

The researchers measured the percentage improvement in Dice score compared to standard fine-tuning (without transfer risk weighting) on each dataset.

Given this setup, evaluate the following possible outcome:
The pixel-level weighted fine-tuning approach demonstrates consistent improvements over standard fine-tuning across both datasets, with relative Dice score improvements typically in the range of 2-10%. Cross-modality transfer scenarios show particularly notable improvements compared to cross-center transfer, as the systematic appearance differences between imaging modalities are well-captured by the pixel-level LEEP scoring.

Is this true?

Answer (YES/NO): NO